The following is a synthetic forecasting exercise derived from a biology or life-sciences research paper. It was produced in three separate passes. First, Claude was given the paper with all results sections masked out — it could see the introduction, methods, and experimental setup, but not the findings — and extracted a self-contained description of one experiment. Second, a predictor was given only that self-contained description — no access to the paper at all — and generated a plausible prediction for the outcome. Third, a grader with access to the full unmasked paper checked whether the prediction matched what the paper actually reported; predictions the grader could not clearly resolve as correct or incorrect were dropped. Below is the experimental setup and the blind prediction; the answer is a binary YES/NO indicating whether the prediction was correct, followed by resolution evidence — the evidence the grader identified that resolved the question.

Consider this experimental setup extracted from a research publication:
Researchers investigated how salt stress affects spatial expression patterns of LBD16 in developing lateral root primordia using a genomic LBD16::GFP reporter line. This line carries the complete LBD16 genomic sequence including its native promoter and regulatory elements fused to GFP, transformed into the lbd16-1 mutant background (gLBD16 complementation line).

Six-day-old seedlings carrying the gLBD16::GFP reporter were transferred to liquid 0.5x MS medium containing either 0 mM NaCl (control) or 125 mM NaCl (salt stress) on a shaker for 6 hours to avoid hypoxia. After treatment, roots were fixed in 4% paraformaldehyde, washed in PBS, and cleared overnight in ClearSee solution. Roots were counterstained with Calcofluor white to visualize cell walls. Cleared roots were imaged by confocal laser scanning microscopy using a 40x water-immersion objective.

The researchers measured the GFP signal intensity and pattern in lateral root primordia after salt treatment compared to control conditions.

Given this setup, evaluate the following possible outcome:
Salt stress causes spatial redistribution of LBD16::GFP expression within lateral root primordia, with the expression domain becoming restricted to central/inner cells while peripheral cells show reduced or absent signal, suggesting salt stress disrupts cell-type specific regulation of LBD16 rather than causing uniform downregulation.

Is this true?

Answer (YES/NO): NO